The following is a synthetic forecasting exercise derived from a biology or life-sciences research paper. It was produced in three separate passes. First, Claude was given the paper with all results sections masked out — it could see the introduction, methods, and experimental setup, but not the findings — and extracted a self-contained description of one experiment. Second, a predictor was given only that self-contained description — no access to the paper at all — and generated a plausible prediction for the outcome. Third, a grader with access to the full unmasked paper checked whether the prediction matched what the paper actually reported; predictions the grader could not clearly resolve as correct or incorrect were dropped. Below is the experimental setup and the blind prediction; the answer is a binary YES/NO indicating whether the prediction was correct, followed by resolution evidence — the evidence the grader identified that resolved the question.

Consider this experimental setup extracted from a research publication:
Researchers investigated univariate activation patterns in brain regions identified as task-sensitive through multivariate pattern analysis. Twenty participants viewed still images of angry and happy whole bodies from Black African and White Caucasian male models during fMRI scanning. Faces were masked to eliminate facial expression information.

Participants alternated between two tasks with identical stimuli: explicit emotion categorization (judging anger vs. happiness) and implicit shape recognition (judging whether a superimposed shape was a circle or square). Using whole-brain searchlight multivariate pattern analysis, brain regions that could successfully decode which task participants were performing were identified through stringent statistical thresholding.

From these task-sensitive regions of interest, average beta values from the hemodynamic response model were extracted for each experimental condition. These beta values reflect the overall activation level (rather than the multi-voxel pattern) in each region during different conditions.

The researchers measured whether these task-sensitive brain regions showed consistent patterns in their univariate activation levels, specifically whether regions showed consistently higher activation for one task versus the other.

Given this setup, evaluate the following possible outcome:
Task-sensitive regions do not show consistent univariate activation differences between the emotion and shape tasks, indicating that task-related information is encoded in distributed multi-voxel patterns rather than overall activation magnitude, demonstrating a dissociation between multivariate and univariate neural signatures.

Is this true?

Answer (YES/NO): NO